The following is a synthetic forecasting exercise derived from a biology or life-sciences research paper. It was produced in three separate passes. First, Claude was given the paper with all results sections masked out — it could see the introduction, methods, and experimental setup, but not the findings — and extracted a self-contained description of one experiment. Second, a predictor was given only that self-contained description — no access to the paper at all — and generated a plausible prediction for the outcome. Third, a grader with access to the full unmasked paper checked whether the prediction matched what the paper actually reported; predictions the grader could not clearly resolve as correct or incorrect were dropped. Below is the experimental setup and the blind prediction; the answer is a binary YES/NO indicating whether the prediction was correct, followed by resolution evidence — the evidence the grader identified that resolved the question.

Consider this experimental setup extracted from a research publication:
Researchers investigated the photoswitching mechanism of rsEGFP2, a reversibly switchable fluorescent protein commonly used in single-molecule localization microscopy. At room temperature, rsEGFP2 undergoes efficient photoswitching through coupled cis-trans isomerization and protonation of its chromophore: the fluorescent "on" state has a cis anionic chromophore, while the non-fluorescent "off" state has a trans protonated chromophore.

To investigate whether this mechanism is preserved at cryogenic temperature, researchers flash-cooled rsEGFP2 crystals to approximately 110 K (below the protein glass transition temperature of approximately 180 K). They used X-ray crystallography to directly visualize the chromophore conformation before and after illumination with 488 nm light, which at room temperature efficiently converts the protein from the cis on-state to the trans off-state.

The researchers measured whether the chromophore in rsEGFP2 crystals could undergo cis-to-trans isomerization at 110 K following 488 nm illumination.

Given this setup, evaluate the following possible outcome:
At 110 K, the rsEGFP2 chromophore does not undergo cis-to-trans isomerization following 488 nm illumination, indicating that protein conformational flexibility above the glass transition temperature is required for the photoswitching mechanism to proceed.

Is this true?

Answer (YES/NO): YES